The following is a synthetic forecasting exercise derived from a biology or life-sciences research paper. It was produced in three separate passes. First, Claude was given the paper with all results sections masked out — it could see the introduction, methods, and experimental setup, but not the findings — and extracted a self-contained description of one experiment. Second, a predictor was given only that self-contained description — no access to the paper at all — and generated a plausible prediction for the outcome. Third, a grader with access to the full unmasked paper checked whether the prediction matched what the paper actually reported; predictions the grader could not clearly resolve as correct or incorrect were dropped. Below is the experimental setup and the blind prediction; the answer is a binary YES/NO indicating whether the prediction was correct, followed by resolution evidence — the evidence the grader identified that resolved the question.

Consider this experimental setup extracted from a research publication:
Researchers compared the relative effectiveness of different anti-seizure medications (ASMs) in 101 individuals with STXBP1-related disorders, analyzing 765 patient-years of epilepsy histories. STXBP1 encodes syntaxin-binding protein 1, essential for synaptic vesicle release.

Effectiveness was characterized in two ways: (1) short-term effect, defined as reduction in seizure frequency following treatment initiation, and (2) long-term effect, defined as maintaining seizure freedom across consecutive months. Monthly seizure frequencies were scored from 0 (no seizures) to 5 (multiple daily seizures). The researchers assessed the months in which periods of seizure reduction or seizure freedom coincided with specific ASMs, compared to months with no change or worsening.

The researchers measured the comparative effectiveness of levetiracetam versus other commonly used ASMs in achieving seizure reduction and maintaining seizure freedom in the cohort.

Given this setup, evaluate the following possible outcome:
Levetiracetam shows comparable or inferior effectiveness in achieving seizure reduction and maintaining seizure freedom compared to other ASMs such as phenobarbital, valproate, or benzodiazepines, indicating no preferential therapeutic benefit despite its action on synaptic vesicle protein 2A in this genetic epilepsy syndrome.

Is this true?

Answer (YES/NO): YES